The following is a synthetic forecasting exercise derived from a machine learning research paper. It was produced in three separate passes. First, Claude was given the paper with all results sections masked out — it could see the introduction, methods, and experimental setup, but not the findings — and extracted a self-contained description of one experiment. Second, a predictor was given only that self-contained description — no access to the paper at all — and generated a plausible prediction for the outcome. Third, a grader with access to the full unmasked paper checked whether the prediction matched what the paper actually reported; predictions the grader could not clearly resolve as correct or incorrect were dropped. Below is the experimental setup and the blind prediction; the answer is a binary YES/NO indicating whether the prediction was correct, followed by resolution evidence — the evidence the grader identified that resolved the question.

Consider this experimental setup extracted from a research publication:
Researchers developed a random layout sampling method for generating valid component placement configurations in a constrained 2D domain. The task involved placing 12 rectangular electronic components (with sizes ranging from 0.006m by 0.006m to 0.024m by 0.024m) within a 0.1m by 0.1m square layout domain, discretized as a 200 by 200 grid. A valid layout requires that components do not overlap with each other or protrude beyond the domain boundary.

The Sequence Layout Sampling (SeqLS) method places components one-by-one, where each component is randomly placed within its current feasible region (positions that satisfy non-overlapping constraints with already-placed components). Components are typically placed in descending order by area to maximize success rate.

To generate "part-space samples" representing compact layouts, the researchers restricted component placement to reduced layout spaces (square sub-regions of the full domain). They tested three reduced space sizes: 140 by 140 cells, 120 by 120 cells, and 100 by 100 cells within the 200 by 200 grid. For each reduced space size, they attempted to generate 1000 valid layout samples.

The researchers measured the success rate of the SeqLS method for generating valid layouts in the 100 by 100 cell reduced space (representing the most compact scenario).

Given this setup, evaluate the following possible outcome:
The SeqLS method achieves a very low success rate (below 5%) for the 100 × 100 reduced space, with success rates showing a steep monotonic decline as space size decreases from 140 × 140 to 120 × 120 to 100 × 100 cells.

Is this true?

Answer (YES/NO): NO